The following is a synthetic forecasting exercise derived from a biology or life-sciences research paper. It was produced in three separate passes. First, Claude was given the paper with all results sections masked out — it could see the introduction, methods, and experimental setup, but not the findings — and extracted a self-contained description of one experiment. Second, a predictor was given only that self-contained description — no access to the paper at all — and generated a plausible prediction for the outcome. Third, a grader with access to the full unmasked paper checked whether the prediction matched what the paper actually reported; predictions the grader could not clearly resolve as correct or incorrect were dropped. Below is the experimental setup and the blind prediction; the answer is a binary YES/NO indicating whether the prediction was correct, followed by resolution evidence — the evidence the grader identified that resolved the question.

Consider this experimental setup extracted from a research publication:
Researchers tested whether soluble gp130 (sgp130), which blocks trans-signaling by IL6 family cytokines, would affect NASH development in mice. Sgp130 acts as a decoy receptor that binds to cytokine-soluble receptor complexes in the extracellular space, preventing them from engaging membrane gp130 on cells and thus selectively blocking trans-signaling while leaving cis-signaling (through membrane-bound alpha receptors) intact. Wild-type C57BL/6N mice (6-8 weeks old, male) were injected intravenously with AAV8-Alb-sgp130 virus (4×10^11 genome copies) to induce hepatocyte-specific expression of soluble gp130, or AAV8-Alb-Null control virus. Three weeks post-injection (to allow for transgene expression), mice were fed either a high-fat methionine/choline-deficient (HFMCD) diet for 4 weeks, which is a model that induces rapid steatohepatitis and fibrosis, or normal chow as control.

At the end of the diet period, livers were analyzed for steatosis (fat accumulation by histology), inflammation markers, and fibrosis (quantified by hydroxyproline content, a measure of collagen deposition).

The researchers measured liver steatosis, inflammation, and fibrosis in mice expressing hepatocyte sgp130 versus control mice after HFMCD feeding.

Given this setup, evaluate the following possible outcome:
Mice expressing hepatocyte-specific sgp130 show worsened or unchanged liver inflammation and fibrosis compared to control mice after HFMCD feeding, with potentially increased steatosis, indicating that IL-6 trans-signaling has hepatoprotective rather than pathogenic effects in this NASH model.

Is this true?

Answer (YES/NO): NO